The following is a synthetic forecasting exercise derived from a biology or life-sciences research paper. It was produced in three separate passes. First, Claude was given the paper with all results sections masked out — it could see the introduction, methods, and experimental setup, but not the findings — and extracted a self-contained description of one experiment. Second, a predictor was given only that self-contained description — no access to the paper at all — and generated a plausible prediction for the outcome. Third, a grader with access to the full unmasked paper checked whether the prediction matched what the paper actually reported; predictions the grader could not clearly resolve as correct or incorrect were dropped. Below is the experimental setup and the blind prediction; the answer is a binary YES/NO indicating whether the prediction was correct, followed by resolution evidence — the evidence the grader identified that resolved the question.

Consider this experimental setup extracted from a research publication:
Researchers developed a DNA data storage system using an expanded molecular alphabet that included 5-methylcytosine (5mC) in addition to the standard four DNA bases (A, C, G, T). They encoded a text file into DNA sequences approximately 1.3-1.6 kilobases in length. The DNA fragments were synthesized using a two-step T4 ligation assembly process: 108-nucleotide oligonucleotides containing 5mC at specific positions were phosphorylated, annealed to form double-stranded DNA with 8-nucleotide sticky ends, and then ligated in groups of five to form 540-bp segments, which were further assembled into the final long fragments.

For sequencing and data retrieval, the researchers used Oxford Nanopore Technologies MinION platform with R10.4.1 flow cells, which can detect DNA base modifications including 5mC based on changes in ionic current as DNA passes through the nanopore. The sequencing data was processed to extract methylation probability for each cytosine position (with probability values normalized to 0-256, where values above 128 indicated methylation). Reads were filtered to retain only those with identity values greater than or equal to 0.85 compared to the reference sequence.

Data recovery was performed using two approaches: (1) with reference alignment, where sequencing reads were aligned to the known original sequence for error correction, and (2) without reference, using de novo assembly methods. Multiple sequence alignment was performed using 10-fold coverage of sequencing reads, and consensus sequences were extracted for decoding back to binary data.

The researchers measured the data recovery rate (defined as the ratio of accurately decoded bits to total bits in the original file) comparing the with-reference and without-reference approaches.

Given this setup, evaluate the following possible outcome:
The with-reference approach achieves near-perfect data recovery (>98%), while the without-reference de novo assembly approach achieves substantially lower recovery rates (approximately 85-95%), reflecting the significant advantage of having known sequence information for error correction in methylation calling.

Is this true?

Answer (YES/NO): YES